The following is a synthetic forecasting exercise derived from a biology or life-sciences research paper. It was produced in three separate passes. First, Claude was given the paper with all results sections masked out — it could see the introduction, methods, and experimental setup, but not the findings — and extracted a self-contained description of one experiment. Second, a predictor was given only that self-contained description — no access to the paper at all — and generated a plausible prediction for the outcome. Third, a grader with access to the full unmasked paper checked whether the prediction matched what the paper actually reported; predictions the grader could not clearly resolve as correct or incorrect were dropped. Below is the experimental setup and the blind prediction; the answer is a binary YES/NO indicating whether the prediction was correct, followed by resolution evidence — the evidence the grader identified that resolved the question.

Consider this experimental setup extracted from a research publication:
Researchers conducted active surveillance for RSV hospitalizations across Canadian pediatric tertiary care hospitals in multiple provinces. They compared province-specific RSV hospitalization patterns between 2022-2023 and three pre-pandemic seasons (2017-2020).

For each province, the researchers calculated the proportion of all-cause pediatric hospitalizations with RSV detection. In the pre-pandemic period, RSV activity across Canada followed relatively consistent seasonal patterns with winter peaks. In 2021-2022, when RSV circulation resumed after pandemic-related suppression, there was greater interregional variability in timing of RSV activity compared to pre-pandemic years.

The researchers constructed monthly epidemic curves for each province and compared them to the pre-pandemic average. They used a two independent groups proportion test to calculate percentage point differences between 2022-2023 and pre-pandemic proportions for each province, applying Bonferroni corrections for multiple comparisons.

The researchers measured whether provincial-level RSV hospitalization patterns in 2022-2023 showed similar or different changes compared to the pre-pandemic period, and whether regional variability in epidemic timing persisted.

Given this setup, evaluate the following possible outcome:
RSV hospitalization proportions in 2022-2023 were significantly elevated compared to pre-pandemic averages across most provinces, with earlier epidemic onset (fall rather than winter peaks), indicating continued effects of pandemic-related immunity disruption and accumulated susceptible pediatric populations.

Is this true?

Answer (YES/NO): YES